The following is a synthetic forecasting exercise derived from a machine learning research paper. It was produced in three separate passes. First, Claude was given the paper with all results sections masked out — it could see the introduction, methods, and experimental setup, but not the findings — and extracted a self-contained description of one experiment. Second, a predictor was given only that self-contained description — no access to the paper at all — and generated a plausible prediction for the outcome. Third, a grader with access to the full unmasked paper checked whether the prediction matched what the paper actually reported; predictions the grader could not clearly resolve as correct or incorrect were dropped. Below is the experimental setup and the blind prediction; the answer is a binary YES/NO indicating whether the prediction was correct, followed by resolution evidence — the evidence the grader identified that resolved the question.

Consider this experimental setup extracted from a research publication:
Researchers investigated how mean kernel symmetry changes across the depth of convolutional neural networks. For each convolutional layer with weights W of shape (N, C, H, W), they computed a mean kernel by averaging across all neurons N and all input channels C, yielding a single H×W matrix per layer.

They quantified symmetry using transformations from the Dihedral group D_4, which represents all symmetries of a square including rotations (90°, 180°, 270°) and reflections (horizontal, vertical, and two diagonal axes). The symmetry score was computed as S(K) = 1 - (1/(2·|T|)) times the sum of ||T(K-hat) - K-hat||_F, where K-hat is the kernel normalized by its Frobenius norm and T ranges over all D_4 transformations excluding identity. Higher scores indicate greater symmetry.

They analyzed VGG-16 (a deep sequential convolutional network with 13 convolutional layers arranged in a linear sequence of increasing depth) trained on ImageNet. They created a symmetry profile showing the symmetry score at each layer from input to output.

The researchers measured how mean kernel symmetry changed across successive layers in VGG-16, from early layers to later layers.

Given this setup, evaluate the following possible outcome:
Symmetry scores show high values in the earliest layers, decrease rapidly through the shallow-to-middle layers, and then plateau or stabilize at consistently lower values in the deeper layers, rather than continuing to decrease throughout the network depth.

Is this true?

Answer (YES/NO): NO